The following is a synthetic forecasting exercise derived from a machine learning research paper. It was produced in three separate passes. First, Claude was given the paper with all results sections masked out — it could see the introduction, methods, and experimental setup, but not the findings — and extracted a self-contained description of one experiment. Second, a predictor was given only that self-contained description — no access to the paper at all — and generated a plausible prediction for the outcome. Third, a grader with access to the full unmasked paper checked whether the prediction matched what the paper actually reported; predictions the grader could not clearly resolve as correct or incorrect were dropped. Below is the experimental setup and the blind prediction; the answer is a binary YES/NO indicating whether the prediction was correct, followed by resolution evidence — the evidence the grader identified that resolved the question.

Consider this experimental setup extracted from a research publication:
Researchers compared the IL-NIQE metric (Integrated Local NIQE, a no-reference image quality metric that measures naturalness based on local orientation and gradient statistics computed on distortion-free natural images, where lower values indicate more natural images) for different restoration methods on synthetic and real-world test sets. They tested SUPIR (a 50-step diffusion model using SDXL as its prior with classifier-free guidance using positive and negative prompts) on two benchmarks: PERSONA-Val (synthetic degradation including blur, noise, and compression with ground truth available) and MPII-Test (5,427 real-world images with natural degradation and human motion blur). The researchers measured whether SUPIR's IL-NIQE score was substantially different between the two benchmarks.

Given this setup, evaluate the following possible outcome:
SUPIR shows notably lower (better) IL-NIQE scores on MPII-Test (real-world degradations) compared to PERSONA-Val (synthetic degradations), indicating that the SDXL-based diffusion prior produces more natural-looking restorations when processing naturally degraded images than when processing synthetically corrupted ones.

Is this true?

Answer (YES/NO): NO